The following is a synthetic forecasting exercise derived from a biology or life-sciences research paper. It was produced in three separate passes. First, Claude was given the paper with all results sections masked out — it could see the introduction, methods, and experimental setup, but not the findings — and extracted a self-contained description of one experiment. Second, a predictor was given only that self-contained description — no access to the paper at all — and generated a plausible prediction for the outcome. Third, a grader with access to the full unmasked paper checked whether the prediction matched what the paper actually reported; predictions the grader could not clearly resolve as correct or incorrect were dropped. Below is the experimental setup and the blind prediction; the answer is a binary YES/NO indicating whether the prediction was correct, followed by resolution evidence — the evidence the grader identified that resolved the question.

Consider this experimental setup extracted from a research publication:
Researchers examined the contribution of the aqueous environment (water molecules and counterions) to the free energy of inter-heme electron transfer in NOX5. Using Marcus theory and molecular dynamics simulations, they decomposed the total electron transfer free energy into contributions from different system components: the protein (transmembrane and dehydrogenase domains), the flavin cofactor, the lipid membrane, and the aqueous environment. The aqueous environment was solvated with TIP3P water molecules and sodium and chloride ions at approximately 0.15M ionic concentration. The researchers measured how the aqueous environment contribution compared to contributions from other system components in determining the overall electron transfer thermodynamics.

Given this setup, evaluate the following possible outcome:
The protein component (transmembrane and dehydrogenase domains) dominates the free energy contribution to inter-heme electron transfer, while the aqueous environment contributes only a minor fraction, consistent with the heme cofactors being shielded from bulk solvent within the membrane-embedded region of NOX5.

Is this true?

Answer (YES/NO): NO